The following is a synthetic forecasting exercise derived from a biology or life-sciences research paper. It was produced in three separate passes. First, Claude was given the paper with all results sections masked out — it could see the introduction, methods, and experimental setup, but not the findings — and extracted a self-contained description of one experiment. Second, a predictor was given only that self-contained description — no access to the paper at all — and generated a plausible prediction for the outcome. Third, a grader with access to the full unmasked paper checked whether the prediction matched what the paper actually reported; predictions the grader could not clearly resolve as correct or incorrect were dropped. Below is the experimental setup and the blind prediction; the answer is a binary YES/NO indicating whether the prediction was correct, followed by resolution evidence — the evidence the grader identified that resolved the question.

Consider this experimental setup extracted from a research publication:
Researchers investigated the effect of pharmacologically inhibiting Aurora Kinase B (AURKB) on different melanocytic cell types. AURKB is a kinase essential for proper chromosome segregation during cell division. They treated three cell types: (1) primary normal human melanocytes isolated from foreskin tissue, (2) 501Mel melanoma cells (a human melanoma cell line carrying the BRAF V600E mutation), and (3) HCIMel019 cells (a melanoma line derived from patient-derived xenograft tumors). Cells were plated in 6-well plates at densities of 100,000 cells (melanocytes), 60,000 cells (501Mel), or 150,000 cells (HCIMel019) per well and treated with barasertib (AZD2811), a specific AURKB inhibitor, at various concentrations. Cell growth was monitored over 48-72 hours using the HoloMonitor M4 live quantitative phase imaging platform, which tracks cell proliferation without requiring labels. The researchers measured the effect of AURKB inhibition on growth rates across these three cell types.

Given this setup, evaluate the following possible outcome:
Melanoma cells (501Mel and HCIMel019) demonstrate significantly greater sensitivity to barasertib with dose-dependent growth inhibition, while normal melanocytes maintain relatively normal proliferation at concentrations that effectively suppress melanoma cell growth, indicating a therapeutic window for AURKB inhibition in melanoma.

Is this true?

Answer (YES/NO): YES